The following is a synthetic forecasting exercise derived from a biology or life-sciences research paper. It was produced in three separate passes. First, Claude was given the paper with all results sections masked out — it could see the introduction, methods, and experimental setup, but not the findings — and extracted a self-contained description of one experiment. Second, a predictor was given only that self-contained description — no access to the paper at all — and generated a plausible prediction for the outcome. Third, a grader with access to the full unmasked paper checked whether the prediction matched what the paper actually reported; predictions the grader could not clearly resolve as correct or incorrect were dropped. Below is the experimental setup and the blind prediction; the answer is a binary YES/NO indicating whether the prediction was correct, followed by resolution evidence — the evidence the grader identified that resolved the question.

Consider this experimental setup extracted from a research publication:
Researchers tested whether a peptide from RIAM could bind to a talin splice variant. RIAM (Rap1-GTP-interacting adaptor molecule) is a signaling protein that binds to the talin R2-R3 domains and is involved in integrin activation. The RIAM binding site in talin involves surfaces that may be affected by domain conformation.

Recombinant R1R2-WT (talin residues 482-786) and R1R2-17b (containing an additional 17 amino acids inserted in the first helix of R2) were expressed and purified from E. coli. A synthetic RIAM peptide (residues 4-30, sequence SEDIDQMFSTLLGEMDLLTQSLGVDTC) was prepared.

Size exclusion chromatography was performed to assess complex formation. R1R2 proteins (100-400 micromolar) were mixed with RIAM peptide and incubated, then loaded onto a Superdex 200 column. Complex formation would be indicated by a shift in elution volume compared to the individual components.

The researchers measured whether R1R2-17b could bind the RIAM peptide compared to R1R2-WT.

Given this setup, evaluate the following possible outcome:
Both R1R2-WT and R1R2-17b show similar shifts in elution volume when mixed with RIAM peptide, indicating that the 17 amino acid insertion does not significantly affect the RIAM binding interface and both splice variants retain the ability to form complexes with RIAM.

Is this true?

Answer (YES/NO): NO